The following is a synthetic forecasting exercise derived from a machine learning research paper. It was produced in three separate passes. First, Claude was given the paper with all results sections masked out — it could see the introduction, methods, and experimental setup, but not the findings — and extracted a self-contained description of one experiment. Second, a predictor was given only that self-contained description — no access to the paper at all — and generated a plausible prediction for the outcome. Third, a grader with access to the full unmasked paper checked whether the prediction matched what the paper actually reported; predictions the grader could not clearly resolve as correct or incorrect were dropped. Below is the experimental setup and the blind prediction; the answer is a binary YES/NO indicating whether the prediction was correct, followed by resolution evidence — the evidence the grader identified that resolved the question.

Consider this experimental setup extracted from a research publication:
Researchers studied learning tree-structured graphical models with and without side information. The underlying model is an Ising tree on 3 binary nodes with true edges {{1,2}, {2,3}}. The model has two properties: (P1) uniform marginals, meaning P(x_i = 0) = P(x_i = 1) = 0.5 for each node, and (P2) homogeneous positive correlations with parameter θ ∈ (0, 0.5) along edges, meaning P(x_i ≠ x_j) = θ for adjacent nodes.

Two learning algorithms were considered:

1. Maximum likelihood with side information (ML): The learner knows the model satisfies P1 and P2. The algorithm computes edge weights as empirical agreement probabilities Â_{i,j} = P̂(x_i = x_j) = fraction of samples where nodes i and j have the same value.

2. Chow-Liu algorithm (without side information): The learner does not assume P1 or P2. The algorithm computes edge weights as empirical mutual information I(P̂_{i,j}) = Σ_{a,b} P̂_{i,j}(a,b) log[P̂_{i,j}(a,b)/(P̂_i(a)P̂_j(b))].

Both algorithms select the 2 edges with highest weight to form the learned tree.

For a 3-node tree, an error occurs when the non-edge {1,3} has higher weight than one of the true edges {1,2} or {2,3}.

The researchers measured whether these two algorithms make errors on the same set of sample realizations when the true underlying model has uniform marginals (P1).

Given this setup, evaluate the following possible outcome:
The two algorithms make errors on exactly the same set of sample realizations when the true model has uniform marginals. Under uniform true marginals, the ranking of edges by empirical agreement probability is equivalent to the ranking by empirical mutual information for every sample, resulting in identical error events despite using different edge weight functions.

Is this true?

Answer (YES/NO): NO